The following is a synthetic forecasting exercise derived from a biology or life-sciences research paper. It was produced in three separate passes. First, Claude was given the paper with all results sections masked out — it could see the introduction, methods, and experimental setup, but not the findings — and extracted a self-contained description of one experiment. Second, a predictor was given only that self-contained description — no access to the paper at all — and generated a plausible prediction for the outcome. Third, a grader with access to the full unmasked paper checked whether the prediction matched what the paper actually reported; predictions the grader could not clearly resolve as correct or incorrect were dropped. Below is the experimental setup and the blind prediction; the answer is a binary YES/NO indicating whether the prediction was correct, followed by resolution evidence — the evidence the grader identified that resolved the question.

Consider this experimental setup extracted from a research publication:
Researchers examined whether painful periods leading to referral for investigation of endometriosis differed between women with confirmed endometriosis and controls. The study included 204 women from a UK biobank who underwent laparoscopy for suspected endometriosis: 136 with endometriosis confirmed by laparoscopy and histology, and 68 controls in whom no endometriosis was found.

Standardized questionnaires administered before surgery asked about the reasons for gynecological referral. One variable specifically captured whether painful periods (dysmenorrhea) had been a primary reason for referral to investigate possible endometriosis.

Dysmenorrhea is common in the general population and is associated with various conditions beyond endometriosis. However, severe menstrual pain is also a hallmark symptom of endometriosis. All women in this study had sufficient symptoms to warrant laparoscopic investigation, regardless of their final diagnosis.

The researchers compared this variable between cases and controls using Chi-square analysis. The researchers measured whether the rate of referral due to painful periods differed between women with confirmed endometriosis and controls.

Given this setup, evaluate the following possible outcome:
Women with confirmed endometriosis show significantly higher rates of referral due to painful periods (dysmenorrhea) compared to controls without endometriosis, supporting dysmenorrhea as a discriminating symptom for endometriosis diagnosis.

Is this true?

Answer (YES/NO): YES